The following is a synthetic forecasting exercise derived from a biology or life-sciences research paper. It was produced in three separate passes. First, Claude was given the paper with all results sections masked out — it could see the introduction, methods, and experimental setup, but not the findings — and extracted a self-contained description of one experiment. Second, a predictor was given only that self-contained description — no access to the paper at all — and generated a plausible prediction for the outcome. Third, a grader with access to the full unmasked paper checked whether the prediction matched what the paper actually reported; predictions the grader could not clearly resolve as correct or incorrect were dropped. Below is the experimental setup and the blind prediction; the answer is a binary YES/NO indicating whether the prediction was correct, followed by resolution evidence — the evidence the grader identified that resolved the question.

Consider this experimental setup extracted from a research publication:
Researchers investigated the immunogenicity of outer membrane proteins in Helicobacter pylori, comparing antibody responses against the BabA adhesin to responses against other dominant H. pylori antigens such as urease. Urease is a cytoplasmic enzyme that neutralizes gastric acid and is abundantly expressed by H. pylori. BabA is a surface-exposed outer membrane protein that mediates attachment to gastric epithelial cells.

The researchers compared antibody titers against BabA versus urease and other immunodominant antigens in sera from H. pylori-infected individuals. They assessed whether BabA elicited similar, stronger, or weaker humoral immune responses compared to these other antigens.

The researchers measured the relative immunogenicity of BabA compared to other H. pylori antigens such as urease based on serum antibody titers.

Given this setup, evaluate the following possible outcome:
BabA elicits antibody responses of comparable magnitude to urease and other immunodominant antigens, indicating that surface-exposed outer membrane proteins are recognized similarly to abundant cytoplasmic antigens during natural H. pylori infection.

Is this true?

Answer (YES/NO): NO